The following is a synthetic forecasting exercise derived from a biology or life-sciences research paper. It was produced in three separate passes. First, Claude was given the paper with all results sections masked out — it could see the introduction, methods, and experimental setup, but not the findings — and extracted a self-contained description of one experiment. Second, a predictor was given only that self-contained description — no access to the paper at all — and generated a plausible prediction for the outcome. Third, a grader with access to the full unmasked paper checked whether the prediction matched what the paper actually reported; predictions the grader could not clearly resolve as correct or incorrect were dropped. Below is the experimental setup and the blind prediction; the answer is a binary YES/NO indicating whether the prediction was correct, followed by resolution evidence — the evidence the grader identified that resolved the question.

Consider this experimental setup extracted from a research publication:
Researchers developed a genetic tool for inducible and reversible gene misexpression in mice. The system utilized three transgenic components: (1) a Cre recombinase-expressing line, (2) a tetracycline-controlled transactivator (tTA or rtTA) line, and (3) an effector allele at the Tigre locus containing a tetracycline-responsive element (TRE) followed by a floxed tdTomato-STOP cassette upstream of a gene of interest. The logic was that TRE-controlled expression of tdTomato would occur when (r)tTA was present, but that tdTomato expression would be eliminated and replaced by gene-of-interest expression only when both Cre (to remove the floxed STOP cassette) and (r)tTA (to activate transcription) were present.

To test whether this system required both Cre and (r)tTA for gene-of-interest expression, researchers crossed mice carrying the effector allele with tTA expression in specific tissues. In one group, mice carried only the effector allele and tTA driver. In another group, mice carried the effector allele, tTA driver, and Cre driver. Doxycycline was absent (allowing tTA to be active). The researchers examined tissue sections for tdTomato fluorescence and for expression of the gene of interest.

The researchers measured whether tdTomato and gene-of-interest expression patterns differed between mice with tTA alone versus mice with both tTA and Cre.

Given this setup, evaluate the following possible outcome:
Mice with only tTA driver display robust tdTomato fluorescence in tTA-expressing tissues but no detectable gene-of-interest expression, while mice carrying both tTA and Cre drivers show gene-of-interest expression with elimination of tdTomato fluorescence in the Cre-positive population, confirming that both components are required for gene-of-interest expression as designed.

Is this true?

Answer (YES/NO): YES